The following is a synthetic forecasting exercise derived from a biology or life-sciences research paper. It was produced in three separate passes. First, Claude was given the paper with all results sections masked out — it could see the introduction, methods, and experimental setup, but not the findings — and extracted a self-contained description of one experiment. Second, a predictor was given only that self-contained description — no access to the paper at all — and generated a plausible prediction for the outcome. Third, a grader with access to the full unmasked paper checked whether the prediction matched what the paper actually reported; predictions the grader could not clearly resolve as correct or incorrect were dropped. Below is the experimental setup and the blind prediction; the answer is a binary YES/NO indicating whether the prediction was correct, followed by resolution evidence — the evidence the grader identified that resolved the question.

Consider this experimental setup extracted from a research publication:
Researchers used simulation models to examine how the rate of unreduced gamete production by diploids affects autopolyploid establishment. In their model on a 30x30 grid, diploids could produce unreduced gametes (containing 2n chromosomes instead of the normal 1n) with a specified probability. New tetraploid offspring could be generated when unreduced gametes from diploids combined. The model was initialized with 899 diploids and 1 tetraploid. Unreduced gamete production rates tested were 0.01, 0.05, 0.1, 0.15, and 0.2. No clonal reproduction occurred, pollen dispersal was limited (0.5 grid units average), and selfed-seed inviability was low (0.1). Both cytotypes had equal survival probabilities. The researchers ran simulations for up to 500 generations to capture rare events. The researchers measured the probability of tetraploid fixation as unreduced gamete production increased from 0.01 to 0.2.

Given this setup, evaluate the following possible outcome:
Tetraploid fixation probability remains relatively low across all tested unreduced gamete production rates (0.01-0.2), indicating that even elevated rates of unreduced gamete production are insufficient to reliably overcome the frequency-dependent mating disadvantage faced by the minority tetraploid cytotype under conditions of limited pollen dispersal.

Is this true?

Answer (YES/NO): NO